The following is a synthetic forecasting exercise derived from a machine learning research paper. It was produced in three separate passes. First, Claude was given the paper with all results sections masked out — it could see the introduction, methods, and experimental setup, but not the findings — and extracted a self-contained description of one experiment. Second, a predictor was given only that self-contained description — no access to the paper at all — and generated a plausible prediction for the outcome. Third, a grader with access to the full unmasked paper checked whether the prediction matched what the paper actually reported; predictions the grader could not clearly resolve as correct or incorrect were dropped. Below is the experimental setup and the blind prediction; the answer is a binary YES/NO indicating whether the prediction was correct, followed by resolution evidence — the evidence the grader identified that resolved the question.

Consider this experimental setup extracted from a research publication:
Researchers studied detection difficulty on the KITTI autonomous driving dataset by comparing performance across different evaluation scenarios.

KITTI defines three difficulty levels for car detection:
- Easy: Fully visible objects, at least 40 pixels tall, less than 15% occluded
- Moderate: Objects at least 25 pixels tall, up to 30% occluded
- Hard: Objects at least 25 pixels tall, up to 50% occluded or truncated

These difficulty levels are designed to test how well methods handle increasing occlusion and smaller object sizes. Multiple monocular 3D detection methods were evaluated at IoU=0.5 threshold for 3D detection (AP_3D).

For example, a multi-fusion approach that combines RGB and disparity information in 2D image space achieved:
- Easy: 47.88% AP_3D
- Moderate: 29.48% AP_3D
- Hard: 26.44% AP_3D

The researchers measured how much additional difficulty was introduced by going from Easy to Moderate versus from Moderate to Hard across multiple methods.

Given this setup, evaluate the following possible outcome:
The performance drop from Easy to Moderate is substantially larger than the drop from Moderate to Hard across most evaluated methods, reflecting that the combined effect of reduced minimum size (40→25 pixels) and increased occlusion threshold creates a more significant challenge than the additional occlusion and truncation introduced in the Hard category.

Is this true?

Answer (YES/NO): YES